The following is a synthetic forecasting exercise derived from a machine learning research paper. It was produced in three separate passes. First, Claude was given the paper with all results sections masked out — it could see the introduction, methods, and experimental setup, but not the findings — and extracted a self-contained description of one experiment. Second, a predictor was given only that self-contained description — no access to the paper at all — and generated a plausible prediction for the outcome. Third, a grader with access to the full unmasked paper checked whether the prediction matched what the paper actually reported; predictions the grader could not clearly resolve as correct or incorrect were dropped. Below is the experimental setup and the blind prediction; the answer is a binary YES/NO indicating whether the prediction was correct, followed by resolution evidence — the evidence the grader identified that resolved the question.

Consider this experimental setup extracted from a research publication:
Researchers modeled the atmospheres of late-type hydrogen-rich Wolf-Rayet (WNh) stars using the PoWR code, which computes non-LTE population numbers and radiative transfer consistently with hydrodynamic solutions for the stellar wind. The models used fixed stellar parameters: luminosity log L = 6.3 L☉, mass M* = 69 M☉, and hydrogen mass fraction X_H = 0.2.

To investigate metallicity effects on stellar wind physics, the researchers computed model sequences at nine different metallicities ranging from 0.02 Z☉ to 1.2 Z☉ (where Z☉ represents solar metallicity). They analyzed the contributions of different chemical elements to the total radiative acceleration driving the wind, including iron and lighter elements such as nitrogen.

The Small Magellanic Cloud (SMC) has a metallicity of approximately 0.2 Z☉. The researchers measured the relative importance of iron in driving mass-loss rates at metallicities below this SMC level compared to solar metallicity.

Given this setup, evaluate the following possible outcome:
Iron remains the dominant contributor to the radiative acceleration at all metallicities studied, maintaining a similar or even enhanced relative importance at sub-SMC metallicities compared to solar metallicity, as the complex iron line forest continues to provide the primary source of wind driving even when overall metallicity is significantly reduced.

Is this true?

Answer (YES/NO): NO